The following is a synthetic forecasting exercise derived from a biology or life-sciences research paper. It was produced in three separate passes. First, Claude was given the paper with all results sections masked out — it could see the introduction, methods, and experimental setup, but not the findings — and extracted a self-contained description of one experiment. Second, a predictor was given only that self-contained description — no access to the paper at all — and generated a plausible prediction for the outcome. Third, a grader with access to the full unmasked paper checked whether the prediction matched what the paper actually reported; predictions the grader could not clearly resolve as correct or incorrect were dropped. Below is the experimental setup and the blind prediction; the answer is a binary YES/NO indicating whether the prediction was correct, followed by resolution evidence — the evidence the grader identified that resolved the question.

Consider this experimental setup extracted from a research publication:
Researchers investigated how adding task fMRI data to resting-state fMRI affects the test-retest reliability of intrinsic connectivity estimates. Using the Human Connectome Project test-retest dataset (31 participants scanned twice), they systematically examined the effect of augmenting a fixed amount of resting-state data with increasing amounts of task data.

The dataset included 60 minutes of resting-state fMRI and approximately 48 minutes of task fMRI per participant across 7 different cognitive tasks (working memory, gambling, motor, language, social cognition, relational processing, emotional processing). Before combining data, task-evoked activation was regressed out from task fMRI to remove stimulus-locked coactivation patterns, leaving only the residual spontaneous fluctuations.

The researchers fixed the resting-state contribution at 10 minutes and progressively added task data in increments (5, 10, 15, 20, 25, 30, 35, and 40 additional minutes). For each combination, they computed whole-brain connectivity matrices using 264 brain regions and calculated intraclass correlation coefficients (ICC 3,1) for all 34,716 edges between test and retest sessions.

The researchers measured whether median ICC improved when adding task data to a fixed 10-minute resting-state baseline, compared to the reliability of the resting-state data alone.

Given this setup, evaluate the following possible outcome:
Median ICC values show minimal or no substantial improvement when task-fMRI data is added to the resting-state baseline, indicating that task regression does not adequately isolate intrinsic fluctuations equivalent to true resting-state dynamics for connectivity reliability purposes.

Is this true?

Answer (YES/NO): NO